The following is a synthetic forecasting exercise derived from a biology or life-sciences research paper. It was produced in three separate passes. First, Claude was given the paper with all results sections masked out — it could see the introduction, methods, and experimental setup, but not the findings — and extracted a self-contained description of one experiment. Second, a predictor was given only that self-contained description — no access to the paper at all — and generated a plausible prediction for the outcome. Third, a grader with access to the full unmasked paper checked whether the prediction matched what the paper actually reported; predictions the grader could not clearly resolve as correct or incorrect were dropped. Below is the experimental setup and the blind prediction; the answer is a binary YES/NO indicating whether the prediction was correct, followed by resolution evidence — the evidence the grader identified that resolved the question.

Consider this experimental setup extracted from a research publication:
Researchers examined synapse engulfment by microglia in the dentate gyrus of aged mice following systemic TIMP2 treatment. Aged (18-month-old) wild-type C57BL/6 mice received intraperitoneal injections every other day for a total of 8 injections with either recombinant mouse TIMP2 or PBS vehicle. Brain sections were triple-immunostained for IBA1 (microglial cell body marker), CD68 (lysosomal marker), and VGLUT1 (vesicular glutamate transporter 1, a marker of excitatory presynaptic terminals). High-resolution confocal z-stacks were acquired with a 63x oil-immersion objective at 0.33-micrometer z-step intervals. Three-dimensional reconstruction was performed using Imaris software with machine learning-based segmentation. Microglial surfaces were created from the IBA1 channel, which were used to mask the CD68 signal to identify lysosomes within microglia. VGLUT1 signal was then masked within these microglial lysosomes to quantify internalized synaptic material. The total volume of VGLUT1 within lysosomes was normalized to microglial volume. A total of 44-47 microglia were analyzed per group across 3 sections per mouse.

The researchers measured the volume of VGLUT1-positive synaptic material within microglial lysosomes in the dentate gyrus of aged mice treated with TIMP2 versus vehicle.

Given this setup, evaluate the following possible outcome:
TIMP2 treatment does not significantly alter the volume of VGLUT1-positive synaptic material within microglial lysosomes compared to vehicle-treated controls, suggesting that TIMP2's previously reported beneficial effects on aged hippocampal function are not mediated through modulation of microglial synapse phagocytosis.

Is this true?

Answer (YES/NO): NO